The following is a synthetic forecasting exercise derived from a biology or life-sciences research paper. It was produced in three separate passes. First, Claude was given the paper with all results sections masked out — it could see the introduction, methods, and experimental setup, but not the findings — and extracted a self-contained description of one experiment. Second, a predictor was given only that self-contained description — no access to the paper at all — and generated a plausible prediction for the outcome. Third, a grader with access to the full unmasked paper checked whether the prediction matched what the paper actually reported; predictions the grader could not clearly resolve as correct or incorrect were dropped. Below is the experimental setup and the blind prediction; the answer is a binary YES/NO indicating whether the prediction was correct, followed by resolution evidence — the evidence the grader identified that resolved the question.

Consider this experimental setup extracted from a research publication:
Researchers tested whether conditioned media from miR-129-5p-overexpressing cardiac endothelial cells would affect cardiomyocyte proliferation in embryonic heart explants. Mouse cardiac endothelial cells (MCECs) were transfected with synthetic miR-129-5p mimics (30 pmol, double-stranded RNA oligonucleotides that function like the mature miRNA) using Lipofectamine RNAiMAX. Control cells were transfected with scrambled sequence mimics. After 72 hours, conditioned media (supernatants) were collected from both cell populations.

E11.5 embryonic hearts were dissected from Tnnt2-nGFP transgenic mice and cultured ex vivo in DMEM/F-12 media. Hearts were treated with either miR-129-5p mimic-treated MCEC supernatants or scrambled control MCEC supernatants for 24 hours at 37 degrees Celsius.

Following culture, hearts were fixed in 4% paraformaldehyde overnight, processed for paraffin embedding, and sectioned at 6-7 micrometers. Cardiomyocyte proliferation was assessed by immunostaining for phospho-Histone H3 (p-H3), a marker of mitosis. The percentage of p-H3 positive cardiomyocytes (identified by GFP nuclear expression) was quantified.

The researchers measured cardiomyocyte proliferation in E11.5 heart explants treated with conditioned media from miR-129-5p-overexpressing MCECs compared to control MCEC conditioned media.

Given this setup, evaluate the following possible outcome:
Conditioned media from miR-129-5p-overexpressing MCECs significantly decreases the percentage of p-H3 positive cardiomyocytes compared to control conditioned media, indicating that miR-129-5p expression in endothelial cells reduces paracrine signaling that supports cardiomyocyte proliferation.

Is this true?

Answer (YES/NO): YES